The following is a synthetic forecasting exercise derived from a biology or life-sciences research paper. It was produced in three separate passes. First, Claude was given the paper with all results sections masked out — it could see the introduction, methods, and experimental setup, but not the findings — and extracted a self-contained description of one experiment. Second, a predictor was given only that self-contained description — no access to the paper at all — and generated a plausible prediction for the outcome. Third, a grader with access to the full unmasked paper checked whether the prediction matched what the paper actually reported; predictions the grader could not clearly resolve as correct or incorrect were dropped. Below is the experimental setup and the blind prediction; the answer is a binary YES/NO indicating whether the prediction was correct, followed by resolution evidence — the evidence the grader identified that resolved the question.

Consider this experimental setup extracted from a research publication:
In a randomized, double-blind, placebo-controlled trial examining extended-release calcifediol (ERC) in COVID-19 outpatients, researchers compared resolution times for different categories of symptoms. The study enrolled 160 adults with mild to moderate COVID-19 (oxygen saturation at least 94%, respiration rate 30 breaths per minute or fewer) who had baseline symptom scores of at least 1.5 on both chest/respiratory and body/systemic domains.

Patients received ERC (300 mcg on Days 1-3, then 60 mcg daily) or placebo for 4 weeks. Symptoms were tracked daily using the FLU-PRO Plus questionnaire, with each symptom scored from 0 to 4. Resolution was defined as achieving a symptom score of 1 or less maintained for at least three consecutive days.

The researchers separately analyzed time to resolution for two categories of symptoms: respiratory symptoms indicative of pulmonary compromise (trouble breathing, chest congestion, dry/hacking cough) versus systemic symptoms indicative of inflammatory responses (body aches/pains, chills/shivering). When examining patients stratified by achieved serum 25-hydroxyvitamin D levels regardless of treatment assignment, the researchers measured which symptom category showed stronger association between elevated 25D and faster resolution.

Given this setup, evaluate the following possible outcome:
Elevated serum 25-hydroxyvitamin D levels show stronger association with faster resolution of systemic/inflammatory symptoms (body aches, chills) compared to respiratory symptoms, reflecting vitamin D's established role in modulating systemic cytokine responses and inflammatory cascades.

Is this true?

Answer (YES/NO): NO